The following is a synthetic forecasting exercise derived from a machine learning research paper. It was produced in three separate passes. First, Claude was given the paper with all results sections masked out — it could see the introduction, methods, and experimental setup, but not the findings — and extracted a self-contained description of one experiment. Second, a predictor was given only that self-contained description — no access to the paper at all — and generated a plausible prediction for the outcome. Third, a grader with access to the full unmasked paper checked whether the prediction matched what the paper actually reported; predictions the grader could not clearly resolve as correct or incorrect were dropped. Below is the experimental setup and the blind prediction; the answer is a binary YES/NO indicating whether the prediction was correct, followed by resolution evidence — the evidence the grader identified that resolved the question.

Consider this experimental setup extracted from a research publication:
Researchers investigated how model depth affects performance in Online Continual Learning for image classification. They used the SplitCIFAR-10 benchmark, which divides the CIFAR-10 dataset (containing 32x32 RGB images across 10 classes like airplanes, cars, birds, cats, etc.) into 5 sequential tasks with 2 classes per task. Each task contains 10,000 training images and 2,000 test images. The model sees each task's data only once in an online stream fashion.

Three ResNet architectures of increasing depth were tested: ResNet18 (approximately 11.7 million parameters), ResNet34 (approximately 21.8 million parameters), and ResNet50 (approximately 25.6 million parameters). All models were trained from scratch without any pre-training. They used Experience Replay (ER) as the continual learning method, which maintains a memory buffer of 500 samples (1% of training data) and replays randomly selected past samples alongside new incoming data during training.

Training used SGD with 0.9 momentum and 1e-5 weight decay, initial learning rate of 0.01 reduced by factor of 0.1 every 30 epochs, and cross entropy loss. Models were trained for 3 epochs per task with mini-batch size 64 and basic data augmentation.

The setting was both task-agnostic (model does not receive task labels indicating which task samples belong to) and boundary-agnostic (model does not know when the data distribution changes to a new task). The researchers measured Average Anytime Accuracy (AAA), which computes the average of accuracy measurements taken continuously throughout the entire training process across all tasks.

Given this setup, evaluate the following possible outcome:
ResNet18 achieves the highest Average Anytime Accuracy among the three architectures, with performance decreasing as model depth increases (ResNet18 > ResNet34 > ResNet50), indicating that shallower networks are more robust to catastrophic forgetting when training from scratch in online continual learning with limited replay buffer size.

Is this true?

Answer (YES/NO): YES